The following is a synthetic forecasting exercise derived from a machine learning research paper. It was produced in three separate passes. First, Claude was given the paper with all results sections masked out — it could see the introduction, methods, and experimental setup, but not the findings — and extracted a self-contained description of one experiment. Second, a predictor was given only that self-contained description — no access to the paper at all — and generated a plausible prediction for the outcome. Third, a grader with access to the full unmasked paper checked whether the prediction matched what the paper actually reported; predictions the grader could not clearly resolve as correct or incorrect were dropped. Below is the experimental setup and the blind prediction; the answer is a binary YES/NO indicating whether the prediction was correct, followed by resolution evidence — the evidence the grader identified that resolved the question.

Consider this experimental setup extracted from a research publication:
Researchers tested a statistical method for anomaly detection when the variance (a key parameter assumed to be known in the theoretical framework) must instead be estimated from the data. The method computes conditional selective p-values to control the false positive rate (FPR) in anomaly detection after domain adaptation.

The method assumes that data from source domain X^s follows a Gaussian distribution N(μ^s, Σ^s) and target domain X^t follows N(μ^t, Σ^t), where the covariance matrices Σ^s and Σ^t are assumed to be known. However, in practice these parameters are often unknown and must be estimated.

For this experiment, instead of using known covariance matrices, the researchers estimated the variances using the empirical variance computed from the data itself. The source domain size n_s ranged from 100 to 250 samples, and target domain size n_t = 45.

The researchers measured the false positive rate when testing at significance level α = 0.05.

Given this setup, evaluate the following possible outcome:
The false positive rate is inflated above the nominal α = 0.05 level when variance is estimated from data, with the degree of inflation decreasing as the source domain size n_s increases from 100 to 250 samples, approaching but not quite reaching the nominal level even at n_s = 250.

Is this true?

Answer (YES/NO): NO